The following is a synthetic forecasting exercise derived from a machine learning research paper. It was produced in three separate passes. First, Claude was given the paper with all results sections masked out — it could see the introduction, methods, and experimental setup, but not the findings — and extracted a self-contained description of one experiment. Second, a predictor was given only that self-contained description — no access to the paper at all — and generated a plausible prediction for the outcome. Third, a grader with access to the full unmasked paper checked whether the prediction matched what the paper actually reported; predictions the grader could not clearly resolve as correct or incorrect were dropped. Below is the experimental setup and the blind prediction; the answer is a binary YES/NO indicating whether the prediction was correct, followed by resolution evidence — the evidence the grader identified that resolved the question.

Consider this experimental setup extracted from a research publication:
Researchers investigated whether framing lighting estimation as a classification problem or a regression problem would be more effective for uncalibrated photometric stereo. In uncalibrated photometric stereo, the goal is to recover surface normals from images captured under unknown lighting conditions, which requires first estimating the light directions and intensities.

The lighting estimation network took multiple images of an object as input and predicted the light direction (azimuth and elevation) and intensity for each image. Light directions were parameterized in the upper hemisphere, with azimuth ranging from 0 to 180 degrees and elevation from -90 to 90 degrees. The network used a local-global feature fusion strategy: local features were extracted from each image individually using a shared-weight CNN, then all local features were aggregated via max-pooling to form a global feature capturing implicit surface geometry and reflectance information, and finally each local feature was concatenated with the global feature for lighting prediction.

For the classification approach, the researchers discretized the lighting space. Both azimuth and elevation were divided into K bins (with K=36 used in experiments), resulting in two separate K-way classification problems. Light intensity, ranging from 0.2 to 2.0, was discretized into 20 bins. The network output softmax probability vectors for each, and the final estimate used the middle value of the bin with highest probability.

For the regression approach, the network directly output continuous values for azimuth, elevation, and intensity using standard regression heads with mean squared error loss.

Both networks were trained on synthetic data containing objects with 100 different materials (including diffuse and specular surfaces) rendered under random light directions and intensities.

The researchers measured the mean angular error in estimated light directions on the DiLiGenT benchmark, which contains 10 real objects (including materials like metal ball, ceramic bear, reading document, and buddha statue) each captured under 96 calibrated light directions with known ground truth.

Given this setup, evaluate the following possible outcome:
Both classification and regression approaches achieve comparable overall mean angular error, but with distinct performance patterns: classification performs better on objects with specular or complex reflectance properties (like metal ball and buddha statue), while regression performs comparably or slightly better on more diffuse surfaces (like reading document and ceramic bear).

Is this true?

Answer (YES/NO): NO